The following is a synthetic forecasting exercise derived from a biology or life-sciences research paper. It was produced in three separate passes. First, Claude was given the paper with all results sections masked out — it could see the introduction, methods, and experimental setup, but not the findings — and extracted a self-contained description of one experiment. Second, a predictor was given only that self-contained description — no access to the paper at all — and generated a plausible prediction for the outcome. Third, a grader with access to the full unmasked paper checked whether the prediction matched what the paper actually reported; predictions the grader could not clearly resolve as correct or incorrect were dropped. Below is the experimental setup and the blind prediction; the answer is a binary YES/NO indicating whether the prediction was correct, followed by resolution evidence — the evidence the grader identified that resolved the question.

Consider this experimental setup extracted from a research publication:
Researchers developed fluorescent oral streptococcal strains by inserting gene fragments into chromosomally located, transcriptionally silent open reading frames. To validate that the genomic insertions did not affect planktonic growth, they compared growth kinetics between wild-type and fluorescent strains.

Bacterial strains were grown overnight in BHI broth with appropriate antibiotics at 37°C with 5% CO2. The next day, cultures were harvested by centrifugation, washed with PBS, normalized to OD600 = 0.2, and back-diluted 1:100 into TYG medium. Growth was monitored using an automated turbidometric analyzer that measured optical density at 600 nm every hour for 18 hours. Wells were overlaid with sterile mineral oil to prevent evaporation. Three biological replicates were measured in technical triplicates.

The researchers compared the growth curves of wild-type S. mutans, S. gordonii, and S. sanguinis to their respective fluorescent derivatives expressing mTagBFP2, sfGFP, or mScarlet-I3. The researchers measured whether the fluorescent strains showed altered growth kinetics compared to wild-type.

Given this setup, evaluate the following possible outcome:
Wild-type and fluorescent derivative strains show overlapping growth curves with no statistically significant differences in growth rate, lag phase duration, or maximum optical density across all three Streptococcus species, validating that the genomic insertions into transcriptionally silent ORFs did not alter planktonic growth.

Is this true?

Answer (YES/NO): NO